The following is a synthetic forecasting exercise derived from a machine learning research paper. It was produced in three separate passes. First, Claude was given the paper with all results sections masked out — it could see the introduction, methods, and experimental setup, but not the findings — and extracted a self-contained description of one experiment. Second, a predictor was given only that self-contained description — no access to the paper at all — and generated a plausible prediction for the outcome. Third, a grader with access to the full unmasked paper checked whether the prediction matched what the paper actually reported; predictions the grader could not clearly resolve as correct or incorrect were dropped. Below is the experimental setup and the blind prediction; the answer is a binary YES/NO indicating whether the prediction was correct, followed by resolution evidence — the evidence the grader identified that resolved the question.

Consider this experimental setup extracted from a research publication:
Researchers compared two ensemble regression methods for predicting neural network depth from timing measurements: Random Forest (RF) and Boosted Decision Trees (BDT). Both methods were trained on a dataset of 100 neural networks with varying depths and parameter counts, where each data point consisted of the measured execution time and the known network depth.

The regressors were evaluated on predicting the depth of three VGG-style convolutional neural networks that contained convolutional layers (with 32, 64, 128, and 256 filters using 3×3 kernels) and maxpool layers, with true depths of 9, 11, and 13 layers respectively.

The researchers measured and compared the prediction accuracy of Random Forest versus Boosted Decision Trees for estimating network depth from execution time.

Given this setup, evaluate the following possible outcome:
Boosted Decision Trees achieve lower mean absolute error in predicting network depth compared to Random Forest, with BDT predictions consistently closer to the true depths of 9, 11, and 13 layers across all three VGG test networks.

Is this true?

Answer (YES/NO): NO